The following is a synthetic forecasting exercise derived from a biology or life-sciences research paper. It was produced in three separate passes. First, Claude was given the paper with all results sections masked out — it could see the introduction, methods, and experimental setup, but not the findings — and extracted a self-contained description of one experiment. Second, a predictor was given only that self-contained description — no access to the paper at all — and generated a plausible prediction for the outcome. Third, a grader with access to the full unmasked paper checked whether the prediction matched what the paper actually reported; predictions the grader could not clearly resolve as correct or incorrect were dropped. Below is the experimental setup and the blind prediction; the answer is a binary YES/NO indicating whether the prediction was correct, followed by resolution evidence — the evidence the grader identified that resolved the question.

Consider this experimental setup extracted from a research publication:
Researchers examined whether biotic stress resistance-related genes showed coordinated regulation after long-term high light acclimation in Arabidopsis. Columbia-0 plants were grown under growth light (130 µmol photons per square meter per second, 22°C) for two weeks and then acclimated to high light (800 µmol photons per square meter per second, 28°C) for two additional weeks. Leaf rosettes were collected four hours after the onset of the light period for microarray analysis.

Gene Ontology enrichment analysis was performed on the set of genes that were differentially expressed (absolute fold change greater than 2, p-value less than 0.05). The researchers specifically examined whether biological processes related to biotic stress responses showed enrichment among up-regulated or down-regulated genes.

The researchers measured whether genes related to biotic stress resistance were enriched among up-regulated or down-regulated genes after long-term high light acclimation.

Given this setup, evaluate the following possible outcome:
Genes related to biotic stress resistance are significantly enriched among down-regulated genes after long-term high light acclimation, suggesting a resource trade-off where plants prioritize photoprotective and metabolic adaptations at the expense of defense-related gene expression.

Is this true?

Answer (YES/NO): YES